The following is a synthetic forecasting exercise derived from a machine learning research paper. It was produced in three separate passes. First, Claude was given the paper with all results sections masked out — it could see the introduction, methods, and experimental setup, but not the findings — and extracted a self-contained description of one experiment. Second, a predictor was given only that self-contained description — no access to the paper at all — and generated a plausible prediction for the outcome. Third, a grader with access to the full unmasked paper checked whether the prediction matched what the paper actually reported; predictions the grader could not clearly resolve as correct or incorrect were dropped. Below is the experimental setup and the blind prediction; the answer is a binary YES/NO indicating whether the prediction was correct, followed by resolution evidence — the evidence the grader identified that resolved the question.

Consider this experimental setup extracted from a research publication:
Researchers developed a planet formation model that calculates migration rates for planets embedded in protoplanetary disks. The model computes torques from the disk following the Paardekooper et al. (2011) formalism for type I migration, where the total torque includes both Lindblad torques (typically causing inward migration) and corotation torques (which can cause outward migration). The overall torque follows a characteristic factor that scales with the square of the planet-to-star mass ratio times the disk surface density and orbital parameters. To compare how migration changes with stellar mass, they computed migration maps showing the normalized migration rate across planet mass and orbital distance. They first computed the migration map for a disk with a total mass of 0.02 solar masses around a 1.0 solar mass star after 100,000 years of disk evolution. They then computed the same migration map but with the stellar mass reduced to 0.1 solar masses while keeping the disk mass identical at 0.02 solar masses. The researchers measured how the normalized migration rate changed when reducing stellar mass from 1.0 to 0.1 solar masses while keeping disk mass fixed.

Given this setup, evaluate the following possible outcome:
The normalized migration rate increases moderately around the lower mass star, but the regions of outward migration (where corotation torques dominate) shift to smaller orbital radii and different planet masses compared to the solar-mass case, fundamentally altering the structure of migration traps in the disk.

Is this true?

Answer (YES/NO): NO